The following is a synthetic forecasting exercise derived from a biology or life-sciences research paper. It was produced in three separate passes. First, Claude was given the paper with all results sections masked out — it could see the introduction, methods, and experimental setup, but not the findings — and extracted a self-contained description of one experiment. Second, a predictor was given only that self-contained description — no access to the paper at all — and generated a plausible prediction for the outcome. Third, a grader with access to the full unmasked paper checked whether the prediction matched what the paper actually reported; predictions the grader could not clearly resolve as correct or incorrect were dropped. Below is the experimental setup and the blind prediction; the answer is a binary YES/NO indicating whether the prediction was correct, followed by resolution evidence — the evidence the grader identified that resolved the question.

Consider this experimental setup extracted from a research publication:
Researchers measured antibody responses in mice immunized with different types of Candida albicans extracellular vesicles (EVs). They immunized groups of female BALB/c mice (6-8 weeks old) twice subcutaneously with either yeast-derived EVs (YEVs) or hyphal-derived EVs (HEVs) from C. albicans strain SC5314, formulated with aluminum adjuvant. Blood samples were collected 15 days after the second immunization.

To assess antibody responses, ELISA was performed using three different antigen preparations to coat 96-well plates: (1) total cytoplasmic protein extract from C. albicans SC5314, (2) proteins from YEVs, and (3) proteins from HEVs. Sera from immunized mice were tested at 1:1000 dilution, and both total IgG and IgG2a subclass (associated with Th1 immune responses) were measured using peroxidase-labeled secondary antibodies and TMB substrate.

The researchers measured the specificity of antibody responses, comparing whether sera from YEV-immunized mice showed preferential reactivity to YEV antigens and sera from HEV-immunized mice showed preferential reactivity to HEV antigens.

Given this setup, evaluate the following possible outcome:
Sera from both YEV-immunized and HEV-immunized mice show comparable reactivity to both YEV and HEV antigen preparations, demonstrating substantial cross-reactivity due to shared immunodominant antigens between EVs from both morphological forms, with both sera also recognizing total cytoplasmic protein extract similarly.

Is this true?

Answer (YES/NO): YES